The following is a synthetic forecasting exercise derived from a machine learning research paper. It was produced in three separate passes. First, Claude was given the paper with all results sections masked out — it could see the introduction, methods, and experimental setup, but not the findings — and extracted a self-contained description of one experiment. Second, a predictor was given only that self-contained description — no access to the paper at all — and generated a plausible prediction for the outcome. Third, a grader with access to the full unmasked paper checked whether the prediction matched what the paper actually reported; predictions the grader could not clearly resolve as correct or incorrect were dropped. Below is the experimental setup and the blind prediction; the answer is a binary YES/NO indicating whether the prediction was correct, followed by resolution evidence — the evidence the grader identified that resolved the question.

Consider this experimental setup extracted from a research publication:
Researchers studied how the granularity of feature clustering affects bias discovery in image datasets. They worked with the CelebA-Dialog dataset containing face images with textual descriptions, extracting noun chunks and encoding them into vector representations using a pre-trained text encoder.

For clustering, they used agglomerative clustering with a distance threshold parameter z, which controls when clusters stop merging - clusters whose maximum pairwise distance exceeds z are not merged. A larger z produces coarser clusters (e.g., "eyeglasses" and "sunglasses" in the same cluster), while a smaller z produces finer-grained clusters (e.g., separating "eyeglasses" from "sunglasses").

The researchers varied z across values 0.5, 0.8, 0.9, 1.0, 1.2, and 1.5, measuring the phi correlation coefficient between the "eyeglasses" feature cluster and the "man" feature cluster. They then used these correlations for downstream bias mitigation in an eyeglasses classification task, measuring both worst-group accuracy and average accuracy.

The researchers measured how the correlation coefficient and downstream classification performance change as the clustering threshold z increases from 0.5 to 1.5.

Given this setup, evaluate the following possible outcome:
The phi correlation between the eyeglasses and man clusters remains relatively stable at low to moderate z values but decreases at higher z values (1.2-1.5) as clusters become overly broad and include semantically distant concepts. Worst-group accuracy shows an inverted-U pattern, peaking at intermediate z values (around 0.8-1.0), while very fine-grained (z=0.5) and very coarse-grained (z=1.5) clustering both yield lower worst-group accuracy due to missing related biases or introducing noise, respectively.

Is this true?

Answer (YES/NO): NO